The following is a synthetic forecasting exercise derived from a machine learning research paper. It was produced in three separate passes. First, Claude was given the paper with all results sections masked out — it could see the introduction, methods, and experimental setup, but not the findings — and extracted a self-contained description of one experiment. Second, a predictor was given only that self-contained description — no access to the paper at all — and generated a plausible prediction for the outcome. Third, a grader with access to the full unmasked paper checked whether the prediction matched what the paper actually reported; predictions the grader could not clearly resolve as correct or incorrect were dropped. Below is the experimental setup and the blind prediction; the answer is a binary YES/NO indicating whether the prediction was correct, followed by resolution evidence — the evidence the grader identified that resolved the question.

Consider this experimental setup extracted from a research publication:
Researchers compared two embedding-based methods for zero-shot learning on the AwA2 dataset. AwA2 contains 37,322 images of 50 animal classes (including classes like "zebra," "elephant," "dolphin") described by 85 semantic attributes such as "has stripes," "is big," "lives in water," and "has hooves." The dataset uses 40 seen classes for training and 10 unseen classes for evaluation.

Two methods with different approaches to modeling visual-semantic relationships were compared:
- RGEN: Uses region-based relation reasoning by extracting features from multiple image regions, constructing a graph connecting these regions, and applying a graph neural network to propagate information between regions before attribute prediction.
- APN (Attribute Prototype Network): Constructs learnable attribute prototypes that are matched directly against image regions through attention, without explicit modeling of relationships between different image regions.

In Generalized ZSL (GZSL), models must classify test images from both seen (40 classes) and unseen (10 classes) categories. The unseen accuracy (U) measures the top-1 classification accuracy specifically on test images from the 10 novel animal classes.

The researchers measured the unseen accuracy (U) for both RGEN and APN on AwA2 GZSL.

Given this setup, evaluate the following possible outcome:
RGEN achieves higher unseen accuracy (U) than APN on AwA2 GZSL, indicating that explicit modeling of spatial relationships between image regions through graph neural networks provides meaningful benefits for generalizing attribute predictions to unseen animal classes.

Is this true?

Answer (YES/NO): YES